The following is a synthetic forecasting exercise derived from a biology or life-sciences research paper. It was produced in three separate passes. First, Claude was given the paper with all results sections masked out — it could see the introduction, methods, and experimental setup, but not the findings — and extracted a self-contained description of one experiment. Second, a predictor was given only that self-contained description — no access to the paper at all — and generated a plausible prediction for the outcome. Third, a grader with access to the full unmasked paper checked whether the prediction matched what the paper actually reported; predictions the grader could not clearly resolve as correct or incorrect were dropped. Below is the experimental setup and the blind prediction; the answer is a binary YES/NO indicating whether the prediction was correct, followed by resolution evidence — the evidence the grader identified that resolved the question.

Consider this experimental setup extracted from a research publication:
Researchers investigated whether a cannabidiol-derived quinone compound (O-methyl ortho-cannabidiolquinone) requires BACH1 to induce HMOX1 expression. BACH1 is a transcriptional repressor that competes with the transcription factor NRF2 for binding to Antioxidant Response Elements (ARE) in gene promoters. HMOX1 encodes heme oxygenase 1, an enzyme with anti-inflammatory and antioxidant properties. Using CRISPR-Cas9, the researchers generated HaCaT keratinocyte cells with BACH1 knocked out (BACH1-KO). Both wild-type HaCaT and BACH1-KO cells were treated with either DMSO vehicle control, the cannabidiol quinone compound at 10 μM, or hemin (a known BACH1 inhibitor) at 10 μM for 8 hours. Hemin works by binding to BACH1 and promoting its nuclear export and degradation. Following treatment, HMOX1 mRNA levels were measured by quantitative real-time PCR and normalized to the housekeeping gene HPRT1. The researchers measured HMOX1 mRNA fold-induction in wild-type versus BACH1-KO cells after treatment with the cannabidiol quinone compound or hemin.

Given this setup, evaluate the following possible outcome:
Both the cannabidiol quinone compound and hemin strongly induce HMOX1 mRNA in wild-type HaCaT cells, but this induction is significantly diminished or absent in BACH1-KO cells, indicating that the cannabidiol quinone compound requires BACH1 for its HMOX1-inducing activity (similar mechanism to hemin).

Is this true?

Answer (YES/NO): YES